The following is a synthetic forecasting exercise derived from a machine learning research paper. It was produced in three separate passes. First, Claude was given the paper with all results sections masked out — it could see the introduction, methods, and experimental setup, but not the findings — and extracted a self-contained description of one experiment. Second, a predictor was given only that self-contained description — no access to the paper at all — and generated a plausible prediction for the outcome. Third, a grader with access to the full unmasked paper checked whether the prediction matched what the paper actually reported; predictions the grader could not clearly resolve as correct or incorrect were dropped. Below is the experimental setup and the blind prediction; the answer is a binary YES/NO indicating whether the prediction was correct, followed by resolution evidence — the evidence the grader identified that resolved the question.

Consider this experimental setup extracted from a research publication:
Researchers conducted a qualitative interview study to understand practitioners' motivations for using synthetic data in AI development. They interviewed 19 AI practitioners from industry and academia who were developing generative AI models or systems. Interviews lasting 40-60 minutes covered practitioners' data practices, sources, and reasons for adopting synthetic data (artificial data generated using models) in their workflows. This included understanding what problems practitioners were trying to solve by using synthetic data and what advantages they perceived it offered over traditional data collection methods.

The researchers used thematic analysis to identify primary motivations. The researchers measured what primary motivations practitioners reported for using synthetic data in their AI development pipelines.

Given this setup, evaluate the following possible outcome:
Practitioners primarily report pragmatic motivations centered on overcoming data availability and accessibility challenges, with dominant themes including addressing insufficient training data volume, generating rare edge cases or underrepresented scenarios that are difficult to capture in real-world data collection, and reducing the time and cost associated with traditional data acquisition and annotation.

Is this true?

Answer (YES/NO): YES